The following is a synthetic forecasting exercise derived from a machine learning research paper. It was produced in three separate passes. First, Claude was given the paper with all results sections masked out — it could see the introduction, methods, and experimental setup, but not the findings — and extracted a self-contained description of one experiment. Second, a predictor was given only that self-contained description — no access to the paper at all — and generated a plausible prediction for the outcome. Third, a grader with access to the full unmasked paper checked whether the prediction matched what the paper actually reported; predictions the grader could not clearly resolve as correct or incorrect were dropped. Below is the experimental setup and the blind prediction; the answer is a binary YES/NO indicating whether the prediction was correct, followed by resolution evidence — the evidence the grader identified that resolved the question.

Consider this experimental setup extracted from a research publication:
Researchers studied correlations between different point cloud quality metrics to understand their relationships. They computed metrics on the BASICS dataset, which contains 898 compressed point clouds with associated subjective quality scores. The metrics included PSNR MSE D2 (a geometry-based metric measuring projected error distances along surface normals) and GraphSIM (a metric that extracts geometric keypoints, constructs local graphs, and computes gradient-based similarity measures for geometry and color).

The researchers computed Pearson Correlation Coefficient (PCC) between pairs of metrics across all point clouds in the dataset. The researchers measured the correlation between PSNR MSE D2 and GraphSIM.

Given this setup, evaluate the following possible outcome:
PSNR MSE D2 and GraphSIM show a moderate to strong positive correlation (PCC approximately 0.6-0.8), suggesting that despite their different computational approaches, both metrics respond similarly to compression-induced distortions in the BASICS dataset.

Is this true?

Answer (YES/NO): NO